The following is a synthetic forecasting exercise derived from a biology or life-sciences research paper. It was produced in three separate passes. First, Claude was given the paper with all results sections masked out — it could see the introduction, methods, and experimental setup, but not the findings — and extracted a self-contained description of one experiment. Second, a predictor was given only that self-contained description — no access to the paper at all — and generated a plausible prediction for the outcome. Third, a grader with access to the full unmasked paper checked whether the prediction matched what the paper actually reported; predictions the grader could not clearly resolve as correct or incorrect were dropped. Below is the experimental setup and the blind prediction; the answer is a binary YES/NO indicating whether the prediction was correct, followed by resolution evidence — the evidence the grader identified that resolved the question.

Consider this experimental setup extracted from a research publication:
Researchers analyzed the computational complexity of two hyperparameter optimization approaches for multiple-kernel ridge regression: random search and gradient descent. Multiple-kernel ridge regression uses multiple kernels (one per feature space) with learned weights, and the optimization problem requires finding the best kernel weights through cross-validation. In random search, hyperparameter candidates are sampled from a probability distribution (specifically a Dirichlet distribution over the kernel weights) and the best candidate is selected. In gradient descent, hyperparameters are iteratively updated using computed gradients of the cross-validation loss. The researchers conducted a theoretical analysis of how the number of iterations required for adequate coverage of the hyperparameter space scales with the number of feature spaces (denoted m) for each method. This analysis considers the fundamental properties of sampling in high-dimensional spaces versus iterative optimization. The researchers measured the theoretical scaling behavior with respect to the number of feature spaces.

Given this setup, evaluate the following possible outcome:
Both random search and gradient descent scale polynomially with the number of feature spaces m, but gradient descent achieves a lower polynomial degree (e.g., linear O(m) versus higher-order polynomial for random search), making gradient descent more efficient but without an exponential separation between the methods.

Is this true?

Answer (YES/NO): NO